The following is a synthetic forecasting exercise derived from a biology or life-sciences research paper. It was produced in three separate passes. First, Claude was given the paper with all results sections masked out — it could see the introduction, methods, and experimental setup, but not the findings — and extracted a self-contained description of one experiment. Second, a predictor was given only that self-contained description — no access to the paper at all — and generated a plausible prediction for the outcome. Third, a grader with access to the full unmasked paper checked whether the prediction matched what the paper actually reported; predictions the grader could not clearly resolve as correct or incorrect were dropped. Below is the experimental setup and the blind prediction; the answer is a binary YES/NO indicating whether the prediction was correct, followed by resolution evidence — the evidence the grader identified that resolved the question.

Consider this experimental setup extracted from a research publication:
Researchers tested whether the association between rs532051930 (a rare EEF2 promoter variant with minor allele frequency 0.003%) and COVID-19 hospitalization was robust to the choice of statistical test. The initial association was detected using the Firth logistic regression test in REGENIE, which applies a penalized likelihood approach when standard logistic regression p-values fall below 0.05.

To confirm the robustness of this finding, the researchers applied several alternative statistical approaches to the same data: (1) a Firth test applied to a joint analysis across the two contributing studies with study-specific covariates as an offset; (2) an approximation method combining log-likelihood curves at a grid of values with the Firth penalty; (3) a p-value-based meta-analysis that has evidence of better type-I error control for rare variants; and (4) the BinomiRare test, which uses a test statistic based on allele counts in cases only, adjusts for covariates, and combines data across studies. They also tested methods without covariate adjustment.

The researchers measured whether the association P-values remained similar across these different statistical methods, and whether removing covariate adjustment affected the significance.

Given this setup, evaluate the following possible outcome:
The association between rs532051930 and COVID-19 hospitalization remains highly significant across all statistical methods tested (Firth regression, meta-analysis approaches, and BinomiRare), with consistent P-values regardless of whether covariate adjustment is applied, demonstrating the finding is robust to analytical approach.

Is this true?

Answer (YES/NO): NO